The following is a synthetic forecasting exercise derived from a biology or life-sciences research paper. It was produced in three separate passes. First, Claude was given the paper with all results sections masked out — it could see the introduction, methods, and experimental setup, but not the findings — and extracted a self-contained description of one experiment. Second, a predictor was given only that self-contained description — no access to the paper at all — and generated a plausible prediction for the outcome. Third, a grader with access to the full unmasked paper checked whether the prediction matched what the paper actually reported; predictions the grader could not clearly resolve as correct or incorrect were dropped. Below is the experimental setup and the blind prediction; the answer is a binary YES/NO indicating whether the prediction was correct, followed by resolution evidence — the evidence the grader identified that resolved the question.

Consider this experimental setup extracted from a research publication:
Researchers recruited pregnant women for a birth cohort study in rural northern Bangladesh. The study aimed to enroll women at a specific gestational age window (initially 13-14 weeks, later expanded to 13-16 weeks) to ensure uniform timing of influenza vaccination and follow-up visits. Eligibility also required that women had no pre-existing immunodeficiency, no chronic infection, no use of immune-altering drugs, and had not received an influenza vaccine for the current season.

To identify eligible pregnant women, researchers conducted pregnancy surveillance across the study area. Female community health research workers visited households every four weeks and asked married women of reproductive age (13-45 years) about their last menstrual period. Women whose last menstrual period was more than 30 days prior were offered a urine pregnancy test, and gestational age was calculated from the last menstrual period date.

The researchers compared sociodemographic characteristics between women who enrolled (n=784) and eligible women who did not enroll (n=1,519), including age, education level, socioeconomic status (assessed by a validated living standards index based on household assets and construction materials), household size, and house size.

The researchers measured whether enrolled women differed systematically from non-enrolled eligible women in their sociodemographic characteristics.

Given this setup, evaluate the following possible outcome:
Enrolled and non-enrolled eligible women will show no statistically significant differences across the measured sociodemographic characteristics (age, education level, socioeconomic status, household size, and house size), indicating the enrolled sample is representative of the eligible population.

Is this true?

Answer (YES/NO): NO